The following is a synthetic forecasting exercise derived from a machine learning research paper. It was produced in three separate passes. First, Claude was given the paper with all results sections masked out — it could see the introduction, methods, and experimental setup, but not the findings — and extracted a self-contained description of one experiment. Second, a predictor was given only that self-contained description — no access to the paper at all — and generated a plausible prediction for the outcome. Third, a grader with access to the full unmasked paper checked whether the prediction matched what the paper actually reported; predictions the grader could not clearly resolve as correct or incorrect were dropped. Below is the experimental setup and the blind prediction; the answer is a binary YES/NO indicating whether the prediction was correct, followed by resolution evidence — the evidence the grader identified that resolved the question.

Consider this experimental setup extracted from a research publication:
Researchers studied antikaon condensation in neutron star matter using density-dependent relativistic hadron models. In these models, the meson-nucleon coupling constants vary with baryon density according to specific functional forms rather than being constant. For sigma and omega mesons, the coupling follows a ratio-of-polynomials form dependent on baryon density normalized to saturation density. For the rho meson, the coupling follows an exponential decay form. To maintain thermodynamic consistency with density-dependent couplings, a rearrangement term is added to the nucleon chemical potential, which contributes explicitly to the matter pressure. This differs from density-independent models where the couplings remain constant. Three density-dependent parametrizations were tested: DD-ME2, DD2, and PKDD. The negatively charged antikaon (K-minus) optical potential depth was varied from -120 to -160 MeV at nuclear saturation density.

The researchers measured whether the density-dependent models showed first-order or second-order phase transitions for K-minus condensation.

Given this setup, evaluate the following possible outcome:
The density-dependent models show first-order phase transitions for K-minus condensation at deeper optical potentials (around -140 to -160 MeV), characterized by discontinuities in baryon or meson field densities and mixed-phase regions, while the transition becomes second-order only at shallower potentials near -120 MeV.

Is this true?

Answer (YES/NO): NO